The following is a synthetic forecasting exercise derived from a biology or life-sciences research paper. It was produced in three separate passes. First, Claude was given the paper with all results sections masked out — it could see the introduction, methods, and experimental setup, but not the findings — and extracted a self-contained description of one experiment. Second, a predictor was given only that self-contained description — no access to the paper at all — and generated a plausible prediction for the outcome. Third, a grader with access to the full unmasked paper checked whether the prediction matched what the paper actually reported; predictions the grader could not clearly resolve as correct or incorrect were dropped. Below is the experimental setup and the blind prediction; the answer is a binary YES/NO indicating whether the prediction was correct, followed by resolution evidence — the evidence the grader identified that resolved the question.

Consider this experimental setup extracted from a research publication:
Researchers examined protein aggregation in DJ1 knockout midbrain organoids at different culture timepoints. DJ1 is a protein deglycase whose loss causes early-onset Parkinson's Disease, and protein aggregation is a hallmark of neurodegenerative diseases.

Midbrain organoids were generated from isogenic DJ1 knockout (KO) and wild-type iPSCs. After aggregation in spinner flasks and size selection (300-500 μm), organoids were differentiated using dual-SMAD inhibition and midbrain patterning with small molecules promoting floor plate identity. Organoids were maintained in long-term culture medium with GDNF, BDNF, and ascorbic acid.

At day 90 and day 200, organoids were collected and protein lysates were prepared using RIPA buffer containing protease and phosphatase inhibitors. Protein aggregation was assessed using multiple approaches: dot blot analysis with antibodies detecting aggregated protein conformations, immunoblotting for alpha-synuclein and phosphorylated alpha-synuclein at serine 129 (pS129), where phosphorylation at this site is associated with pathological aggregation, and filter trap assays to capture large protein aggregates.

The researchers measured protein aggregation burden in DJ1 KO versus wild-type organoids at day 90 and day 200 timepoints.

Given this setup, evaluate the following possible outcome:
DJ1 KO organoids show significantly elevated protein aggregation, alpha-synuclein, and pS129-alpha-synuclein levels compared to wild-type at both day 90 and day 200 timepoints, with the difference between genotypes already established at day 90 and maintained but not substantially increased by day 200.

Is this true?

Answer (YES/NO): NO